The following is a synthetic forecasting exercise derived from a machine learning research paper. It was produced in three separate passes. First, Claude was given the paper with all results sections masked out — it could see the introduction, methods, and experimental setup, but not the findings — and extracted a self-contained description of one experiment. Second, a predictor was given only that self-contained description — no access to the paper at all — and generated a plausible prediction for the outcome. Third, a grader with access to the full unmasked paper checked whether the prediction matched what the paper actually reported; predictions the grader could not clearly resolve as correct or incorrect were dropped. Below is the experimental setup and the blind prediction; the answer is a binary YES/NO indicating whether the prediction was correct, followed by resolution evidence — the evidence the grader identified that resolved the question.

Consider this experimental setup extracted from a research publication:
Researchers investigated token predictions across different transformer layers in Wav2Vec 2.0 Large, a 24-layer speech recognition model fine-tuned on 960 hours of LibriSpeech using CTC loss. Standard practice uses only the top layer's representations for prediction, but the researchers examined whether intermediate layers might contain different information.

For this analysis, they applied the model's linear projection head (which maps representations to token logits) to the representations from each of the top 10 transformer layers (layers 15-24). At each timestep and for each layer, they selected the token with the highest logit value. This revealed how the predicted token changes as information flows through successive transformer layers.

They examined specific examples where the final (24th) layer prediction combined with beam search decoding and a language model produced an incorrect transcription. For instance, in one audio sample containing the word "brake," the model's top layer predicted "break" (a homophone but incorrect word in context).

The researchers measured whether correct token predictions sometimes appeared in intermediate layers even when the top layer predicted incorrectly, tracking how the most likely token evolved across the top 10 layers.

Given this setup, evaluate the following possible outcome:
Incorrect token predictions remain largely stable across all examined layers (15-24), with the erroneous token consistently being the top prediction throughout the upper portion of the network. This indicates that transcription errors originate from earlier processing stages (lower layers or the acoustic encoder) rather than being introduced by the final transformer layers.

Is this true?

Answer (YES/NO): NO